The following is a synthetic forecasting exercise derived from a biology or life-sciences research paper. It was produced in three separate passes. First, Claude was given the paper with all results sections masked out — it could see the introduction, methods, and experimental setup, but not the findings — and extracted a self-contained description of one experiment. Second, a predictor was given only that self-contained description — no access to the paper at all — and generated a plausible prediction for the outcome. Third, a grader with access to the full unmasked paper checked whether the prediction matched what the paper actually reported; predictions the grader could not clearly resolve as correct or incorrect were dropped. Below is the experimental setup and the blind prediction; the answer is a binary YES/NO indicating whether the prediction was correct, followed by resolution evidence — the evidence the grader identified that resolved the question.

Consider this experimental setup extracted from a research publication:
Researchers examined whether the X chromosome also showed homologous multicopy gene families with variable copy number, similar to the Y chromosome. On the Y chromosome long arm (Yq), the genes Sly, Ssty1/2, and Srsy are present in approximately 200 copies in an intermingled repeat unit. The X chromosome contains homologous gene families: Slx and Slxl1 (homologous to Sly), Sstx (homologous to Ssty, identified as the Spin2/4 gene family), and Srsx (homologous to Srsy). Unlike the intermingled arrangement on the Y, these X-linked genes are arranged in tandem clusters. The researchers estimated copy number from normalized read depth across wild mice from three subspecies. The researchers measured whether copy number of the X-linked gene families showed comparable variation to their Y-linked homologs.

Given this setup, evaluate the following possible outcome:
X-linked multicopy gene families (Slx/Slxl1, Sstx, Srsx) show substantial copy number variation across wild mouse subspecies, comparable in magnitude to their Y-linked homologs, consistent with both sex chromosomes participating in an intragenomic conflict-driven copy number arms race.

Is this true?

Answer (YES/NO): YES